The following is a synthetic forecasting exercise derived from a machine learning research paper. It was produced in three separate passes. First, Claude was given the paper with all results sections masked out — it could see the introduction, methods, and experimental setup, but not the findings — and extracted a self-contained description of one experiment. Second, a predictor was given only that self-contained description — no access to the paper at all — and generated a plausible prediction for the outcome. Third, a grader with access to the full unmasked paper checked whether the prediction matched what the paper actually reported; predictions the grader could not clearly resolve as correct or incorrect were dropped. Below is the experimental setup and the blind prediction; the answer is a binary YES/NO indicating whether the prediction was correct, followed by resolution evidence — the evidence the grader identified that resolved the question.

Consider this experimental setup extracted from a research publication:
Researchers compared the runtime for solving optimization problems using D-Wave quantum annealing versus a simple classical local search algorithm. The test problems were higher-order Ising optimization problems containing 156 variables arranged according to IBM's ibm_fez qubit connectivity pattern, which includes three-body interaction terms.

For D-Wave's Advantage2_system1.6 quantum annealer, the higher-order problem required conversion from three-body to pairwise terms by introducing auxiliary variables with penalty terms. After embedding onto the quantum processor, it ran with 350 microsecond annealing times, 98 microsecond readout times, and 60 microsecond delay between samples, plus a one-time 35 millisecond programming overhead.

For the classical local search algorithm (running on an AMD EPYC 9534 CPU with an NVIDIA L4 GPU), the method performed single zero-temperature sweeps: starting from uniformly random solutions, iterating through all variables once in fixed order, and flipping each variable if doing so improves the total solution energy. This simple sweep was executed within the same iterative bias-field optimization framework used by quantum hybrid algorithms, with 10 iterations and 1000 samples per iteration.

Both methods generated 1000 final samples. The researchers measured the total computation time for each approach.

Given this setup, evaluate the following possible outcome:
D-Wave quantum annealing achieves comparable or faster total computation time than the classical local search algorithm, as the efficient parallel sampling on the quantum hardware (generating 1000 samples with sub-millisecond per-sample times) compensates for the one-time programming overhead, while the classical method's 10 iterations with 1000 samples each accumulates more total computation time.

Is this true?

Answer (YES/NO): NO